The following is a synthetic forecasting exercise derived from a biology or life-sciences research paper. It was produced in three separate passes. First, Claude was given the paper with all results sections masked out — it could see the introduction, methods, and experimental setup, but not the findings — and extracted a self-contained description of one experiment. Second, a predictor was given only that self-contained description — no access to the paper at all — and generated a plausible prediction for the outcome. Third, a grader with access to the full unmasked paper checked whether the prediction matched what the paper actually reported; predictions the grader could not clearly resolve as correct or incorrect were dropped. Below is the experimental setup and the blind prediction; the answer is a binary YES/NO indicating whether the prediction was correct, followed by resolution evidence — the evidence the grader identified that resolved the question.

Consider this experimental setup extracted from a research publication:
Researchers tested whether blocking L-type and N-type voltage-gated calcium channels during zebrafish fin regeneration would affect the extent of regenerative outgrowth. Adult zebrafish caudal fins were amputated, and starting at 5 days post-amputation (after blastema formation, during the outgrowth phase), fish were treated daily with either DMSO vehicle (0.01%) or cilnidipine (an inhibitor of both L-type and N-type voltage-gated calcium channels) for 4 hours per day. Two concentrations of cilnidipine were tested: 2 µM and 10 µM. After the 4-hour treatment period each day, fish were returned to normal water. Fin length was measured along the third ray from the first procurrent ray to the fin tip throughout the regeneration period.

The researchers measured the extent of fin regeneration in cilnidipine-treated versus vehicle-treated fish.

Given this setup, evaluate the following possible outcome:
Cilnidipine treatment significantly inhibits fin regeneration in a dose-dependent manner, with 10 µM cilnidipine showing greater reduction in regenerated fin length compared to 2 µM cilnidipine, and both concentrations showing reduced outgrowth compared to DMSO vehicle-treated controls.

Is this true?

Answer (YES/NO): NO